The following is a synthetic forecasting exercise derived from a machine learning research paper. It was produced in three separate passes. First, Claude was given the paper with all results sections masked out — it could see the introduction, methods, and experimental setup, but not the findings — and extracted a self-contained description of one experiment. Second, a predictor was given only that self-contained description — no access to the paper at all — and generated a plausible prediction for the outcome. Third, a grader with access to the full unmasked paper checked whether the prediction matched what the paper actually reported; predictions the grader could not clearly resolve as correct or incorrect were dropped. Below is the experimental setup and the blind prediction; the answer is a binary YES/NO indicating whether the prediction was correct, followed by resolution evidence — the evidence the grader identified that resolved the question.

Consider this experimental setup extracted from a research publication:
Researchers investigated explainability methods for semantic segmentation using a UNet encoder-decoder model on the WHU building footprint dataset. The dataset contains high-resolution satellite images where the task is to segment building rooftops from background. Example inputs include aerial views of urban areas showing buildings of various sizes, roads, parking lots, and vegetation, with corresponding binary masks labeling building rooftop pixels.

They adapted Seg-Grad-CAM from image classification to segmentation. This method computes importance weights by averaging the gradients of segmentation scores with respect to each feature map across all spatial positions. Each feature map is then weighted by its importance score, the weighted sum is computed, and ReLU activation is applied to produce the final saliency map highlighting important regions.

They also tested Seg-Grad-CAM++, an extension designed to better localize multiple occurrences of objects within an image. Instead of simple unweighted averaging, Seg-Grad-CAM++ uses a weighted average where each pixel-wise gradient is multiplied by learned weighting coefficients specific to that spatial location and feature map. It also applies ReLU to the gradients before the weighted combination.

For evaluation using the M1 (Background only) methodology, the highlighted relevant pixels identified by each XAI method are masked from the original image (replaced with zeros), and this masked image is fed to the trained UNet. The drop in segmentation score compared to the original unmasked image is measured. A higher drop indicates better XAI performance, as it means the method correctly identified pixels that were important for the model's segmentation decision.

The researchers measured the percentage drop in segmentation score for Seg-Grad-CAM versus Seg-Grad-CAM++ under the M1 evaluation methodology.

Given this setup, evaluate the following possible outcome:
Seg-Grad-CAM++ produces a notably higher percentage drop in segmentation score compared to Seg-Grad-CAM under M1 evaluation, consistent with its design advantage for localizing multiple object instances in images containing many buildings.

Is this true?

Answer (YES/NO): YES